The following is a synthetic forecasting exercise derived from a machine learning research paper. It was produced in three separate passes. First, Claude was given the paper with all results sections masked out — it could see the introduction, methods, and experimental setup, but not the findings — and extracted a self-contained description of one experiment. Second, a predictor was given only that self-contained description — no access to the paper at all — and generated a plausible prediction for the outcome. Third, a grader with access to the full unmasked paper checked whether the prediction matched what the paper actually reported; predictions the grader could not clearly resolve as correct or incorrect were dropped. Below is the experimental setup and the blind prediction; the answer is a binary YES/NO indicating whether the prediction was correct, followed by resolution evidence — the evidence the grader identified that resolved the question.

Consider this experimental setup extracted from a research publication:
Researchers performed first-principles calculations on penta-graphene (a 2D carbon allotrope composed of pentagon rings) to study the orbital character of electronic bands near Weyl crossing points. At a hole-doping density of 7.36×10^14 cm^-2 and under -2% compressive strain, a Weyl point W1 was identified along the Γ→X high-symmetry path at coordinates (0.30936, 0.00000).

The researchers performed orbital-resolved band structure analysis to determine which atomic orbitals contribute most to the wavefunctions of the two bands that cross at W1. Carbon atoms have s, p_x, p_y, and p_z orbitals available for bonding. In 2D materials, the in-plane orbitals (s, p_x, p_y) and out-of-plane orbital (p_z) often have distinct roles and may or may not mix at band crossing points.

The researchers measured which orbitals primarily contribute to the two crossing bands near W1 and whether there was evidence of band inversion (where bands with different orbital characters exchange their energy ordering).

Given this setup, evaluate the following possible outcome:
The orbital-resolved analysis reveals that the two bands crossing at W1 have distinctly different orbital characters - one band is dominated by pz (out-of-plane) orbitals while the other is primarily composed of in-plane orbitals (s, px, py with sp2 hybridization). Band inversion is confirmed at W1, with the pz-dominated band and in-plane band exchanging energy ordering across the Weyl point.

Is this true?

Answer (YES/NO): NO